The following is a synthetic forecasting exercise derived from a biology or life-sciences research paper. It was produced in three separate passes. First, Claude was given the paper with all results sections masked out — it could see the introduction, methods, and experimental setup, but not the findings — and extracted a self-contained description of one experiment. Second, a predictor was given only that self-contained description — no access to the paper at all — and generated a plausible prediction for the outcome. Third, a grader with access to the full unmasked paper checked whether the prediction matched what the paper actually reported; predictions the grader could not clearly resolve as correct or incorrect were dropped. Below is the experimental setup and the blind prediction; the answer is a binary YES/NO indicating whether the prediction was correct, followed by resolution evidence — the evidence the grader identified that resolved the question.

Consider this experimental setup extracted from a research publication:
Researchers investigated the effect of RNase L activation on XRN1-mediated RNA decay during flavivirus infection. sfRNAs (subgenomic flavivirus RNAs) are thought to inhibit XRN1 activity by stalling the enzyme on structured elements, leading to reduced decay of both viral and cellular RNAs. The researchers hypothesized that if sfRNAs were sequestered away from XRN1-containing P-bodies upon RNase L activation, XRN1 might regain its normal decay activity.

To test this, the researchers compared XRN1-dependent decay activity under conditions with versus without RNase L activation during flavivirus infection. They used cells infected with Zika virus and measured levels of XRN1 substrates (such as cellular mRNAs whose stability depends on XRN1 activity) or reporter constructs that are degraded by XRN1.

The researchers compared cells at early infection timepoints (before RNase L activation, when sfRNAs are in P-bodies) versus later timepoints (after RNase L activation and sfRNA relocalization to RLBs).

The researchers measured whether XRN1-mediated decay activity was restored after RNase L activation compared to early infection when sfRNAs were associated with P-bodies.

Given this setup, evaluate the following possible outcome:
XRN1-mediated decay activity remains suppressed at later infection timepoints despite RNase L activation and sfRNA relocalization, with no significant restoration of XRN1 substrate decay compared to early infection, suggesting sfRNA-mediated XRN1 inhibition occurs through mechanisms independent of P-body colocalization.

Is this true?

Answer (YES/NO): NO